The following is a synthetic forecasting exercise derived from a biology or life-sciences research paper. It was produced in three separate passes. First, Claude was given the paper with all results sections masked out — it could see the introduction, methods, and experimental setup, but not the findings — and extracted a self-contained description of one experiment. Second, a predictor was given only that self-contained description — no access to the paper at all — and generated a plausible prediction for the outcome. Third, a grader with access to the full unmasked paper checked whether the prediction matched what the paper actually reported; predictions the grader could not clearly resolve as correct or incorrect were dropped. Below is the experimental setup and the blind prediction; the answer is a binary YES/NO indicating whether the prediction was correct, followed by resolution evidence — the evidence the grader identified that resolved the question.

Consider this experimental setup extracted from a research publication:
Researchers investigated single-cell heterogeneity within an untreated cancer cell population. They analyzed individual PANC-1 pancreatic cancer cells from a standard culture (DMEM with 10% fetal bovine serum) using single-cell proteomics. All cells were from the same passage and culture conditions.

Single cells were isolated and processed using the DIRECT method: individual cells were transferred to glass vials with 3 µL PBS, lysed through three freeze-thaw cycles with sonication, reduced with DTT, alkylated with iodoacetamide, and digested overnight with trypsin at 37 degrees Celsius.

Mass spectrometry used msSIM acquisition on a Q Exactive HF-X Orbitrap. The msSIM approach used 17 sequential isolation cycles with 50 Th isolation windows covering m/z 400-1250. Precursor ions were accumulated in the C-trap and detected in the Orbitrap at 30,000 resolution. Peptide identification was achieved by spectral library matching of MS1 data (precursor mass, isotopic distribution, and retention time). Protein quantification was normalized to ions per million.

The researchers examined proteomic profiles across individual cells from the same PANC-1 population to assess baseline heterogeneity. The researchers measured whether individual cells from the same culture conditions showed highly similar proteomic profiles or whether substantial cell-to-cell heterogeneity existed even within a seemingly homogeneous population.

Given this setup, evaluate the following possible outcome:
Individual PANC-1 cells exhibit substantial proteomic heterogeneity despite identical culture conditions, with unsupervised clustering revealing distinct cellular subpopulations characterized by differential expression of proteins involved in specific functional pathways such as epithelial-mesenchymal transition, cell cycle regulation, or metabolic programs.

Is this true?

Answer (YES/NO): NO